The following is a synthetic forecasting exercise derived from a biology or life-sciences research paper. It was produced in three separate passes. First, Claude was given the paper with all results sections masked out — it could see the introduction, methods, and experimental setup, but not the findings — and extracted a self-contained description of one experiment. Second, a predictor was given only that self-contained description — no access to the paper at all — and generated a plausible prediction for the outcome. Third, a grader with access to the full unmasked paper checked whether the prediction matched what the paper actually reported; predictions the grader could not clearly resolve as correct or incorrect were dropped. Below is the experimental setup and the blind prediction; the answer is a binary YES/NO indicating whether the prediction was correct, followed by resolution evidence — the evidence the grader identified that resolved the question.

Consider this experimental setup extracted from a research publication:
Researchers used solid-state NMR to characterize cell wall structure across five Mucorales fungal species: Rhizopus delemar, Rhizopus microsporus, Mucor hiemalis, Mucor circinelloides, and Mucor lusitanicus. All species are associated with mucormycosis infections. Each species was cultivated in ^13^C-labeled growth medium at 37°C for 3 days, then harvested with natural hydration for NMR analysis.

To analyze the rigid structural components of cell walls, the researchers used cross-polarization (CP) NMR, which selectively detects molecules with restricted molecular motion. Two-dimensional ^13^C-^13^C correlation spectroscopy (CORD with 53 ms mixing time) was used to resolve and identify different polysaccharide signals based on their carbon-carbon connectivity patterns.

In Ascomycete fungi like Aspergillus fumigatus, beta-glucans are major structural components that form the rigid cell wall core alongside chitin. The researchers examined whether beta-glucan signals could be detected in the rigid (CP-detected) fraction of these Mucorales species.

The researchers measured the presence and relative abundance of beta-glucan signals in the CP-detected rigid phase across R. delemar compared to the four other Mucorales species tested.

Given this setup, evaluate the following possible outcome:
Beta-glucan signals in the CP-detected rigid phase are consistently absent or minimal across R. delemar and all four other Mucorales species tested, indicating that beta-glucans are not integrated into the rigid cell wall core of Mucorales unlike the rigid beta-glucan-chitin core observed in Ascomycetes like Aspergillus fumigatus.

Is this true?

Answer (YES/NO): NO